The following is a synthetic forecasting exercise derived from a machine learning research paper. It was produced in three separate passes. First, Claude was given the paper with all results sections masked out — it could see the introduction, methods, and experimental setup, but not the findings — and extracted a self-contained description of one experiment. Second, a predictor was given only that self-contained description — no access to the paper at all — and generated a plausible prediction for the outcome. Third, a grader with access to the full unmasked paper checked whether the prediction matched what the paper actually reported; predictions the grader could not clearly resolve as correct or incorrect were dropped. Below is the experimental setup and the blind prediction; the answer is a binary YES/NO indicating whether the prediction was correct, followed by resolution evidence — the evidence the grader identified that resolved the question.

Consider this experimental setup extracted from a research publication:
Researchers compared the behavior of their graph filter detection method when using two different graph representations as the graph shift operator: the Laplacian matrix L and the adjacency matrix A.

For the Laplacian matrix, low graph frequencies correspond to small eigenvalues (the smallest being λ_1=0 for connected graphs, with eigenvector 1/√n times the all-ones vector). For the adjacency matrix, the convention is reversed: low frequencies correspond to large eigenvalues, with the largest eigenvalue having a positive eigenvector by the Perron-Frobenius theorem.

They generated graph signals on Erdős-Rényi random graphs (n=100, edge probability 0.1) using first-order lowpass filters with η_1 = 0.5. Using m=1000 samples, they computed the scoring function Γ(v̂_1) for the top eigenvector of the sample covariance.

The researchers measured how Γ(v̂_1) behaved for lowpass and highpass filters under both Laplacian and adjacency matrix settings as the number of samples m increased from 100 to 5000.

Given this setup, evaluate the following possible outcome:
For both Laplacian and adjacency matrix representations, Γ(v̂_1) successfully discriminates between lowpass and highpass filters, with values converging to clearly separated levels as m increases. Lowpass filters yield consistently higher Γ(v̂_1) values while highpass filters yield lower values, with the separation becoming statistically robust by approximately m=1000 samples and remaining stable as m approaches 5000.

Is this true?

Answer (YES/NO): NO